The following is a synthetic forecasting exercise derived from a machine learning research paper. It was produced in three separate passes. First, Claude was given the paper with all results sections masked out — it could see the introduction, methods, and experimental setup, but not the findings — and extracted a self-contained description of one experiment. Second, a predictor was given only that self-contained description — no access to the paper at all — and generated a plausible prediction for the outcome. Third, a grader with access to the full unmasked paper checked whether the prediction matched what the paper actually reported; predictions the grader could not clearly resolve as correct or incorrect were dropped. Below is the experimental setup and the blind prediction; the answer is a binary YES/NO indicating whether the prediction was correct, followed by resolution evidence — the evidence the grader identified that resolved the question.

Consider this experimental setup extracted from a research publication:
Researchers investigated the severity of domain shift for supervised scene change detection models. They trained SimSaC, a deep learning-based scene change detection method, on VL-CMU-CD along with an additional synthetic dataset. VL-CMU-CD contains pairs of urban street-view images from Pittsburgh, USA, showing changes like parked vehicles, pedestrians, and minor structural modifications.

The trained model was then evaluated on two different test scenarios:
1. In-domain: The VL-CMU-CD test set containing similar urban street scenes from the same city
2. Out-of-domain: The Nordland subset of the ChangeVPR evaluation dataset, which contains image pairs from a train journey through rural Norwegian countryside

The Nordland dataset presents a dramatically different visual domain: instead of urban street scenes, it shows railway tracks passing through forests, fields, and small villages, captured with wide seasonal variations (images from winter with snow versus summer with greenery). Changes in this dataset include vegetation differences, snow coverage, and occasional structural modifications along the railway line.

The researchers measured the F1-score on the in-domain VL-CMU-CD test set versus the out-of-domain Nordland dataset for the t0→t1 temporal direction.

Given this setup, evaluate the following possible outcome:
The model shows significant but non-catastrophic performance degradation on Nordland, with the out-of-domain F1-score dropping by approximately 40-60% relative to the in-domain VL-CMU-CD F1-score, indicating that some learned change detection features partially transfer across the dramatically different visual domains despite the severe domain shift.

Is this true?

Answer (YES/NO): NO